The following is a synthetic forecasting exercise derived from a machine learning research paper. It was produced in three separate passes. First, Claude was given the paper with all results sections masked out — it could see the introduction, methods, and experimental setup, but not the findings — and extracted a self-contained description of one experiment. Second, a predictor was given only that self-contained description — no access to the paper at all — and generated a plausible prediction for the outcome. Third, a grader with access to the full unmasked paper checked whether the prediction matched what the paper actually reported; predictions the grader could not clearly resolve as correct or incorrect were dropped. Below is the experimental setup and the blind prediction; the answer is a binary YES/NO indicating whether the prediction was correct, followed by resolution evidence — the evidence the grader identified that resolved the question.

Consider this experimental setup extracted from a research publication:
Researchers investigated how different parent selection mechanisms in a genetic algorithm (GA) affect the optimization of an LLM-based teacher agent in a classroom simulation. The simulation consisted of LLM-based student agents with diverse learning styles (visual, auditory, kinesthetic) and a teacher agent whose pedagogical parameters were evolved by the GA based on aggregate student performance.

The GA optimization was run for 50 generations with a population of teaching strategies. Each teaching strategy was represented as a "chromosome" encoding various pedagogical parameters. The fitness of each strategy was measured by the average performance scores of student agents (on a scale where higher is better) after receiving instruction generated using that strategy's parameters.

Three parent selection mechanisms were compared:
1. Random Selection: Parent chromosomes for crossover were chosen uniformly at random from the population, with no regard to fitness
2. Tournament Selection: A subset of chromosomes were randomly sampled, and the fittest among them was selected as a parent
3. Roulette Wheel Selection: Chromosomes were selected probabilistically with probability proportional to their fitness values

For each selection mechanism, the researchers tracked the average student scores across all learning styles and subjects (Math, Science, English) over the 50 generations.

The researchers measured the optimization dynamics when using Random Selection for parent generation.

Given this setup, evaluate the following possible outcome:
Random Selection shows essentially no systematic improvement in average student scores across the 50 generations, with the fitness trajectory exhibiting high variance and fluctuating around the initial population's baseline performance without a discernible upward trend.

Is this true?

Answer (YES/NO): YES